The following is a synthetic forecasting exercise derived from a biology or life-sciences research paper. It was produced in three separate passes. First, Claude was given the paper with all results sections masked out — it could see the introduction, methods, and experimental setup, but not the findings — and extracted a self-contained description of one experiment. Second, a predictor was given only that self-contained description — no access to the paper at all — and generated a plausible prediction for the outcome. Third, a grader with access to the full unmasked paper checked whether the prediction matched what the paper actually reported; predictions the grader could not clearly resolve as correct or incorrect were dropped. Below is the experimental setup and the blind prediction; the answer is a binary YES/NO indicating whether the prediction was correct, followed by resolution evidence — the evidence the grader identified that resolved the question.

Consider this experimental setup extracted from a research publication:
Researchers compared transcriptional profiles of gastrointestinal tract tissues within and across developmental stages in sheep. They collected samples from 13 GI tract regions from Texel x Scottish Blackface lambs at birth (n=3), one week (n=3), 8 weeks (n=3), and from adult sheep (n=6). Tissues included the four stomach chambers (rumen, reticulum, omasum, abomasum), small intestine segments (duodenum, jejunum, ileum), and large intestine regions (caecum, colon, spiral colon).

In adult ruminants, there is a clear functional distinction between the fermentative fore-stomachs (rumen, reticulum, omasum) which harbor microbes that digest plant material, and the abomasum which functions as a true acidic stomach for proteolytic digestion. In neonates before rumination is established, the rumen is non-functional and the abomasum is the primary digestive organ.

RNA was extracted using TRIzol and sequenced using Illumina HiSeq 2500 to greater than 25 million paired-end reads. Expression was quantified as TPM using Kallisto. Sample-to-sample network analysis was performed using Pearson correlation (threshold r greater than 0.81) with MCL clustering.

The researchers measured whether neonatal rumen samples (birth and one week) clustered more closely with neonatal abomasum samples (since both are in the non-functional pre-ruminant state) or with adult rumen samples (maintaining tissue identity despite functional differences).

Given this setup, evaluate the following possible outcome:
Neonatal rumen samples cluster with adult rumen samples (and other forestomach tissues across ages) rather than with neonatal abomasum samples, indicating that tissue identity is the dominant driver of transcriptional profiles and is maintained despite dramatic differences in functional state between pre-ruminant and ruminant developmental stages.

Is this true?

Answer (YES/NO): NO